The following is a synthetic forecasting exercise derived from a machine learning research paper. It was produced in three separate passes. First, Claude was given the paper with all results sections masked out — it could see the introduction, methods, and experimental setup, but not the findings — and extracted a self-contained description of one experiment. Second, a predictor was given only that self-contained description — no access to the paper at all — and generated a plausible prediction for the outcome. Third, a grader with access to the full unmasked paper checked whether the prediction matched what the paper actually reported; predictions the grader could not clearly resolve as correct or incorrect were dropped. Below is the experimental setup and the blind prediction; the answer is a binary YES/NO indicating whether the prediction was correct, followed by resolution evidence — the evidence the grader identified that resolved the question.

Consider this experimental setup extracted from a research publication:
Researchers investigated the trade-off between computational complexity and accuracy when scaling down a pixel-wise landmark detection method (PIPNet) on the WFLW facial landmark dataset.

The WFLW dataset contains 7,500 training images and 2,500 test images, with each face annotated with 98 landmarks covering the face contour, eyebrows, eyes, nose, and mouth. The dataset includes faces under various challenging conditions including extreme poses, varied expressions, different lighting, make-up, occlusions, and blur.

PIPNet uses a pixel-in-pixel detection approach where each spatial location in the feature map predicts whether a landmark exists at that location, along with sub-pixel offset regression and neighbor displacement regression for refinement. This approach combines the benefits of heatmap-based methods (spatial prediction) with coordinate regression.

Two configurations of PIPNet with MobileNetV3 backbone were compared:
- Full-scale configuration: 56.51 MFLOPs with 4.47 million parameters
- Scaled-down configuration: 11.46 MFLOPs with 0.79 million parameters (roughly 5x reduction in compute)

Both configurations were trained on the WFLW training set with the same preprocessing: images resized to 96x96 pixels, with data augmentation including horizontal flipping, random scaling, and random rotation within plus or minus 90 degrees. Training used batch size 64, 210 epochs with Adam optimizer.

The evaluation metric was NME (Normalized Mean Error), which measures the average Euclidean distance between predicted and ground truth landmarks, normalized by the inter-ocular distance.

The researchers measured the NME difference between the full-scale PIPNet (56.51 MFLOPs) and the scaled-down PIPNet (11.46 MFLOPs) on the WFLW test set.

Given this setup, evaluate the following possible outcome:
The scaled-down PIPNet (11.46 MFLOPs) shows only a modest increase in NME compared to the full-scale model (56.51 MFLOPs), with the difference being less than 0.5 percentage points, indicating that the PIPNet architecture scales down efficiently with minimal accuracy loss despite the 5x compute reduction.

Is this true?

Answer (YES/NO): NO